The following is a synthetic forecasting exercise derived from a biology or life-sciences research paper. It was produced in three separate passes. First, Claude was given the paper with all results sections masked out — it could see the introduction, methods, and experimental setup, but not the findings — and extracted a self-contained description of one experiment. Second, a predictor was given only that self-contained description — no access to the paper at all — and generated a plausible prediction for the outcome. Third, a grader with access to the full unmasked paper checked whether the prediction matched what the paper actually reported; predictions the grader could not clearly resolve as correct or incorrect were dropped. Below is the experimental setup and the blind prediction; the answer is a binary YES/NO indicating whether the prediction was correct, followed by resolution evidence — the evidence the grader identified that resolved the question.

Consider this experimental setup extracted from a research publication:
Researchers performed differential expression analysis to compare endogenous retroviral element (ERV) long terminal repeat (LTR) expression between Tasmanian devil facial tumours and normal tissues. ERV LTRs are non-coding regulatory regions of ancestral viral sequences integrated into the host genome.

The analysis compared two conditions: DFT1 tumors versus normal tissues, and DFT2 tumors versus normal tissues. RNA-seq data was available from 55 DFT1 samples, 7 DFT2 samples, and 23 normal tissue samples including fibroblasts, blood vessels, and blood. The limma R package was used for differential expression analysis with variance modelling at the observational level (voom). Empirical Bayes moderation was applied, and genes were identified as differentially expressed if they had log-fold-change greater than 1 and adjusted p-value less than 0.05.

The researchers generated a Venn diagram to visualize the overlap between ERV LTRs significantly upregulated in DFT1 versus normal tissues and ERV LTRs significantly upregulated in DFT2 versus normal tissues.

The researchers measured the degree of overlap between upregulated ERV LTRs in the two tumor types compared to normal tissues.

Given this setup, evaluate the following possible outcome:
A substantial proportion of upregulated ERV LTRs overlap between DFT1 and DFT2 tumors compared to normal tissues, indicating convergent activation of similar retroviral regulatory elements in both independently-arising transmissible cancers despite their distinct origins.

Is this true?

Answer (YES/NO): NO